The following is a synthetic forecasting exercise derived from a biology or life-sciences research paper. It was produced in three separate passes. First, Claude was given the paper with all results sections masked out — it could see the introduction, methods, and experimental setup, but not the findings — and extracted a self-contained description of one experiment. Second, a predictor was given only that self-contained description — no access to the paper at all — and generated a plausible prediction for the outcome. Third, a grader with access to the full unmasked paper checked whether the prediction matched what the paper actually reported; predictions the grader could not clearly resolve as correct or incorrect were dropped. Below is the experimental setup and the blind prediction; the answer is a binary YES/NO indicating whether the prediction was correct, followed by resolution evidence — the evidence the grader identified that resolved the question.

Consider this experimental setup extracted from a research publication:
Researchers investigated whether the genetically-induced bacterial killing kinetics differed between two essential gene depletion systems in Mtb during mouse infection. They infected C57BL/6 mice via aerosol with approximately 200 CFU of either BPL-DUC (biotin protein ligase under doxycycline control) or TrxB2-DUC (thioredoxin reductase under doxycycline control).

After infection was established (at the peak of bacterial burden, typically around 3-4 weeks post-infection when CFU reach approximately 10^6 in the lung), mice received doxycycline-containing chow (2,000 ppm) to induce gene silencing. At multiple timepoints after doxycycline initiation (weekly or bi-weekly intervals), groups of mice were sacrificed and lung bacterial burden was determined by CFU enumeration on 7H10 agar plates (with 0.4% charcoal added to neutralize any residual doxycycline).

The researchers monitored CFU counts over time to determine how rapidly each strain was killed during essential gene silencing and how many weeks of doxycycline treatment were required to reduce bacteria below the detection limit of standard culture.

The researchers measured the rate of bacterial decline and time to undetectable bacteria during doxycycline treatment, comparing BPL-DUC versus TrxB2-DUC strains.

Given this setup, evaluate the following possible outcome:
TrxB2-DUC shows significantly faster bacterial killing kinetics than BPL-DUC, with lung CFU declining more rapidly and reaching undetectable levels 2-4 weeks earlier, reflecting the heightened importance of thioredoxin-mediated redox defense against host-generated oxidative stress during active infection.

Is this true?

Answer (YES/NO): NO